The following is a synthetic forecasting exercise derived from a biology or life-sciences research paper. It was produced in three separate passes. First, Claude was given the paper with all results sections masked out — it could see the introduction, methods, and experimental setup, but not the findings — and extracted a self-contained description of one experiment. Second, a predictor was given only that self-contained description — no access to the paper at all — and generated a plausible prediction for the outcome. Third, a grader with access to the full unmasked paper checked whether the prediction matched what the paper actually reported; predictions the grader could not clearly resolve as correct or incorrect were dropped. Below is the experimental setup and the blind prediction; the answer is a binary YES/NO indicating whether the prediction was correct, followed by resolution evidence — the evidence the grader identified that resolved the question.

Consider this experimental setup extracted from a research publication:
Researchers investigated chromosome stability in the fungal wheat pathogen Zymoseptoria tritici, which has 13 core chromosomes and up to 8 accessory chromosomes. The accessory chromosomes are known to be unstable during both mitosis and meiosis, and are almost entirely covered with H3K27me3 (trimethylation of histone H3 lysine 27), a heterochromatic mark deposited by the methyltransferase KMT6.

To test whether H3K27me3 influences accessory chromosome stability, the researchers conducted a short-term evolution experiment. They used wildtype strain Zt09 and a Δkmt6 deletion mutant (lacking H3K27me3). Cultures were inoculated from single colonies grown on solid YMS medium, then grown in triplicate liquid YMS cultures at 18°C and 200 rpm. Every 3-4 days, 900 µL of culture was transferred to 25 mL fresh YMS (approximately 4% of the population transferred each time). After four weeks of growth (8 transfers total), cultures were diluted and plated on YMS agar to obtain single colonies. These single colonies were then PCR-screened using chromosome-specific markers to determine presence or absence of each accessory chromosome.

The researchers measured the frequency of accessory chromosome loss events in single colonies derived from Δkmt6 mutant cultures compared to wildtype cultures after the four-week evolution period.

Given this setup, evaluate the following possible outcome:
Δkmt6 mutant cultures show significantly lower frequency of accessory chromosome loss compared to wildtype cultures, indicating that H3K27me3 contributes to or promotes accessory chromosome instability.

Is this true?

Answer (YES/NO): YES